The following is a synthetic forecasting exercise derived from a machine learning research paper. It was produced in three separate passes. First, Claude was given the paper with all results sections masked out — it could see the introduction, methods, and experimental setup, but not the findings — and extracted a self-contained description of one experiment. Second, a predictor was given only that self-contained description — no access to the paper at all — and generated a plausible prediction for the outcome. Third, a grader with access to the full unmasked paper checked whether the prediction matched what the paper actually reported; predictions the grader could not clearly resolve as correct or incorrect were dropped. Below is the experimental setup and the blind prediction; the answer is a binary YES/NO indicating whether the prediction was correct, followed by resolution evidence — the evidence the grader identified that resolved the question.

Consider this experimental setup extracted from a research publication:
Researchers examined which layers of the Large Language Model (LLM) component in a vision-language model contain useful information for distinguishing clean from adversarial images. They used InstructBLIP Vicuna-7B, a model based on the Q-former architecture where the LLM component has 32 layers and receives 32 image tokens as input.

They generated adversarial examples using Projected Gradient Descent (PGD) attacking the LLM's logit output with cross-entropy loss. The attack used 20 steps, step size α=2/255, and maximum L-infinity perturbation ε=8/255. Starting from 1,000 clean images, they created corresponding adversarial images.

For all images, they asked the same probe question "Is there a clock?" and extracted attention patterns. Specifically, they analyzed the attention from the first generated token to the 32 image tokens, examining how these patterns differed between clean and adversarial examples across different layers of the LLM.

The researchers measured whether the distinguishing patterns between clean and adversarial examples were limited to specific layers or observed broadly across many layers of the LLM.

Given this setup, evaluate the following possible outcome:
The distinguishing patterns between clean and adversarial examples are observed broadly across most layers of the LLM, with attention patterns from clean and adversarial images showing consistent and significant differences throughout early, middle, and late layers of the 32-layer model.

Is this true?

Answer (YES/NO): YES